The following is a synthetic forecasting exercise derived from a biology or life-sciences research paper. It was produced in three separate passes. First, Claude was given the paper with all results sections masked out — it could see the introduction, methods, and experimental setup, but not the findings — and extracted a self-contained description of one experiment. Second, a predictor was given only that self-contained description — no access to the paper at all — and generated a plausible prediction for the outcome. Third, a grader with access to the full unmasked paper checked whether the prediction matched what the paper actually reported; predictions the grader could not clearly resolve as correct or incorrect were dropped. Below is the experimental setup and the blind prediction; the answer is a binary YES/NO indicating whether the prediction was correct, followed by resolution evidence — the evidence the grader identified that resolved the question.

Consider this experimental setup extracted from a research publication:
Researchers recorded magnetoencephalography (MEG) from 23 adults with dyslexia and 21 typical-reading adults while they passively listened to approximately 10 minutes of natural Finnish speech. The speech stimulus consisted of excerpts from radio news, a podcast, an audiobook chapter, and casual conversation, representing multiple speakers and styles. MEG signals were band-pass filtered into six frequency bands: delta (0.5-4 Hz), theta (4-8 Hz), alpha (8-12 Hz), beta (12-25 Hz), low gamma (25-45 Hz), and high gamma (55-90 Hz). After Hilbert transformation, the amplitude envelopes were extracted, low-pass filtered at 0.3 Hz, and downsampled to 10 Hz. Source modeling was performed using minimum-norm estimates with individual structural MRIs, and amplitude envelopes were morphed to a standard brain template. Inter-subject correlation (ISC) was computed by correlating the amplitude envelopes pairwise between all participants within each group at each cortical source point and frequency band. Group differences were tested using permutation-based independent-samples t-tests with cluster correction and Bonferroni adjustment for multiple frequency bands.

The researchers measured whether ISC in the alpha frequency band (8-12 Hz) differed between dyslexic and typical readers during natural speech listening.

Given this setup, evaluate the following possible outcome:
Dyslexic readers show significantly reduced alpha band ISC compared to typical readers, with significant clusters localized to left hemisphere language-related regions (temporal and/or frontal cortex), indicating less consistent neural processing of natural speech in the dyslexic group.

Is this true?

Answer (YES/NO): NO